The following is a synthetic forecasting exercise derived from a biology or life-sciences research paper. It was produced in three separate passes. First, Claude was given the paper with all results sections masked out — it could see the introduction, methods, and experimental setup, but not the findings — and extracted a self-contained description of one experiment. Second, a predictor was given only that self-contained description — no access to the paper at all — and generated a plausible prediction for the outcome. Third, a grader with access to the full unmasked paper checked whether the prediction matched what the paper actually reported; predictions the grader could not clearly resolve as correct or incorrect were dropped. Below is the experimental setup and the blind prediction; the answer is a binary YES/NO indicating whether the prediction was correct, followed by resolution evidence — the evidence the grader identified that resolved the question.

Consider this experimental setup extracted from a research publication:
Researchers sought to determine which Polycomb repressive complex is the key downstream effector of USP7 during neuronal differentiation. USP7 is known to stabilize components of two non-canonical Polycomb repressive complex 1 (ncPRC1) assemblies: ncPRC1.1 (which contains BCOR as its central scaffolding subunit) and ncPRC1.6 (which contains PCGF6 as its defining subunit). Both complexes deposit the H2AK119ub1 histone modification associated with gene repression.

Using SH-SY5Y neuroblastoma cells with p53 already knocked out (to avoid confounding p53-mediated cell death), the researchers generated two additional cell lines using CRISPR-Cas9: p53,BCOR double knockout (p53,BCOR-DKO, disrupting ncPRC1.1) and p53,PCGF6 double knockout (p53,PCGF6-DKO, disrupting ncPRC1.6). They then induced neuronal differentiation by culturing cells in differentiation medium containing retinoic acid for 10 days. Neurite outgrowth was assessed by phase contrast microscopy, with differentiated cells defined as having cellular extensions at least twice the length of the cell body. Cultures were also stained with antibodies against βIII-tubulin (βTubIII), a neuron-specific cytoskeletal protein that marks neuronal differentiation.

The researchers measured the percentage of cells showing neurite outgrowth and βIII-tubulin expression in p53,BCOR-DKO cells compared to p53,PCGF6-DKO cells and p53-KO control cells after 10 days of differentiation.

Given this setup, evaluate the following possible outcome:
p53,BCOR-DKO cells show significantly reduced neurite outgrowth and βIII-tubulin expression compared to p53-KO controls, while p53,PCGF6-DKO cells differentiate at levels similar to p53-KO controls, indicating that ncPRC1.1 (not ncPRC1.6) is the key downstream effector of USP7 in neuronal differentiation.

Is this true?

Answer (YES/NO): YES